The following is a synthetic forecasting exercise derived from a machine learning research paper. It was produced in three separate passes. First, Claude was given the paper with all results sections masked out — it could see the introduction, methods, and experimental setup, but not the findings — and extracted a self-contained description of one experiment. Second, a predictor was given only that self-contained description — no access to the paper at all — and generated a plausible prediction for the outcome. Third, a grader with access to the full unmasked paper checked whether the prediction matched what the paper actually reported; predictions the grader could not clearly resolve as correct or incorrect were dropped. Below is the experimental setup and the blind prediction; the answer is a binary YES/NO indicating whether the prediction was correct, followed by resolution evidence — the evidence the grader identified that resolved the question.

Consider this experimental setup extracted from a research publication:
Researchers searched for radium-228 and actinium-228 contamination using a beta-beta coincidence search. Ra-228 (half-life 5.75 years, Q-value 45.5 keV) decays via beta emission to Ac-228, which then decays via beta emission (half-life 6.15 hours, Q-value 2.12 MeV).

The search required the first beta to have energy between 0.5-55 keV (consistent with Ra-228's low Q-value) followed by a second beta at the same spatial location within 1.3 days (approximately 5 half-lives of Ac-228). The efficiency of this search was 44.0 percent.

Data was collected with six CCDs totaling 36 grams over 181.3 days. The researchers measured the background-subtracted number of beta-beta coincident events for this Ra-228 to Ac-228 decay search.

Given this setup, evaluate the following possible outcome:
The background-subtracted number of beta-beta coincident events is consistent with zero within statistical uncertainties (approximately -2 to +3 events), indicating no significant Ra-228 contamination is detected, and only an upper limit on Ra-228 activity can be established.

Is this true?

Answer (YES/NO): YES